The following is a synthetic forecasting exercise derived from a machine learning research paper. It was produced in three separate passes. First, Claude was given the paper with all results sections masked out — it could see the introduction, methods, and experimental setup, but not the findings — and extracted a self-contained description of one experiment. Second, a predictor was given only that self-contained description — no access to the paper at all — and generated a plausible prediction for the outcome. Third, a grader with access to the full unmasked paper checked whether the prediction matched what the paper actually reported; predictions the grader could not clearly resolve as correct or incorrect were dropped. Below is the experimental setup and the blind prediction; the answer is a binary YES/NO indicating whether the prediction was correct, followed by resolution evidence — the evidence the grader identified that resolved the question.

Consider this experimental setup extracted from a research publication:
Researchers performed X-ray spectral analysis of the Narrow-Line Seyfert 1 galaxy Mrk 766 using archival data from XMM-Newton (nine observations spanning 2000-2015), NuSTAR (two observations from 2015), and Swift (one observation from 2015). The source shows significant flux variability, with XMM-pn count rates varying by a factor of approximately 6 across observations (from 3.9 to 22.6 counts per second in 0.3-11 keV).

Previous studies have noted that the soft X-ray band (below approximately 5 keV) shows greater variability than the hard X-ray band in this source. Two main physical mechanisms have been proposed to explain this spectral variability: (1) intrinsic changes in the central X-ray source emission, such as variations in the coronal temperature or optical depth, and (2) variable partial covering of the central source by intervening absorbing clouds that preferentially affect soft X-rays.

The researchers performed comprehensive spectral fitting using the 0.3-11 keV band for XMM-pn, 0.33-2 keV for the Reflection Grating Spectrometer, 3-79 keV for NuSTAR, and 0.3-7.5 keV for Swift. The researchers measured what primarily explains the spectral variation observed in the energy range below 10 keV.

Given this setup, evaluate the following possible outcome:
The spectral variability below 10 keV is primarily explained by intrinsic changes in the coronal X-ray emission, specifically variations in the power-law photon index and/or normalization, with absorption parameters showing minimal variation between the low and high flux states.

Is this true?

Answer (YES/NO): NO